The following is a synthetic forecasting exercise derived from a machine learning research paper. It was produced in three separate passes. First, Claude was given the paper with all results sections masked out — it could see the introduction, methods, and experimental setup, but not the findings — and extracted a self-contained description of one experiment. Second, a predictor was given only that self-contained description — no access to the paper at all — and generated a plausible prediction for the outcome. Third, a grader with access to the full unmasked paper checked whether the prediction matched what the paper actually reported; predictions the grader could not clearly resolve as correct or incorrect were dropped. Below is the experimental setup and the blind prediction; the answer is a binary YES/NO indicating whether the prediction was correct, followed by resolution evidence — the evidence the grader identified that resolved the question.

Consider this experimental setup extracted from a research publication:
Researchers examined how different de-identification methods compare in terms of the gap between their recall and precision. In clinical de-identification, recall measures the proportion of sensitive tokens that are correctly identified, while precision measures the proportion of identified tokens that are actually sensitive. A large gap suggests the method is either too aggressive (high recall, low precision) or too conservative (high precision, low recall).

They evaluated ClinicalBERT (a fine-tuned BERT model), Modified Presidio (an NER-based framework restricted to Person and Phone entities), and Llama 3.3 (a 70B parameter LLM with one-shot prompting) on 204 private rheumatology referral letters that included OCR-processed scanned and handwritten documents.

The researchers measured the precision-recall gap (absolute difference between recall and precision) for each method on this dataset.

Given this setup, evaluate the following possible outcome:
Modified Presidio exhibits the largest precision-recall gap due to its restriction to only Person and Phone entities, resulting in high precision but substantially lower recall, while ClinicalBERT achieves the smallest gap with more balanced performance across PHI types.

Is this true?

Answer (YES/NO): NO